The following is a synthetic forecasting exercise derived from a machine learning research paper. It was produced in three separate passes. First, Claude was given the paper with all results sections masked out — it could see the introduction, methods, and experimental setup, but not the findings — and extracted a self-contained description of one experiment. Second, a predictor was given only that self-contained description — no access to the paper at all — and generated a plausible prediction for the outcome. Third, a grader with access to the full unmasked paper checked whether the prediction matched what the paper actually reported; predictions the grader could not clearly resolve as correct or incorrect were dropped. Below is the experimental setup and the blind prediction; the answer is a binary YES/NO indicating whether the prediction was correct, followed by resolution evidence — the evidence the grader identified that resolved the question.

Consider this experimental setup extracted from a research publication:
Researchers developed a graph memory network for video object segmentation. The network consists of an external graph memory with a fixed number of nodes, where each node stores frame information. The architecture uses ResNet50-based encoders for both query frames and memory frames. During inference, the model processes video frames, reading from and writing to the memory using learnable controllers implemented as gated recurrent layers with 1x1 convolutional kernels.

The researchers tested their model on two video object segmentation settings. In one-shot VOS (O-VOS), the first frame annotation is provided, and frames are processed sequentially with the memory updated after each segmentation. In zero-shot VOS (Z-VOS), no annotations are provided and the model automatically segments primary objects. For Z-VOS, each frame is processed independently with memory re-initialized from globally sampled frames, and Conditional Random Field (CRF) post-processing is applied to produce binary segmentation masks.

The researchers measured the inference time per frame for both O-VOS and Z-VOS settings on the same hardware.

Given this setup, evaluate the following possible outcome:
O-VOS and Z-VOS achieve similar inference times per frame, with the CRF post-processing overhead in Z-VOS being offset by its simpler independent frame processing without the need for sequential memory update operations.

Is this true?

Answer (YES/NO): NO